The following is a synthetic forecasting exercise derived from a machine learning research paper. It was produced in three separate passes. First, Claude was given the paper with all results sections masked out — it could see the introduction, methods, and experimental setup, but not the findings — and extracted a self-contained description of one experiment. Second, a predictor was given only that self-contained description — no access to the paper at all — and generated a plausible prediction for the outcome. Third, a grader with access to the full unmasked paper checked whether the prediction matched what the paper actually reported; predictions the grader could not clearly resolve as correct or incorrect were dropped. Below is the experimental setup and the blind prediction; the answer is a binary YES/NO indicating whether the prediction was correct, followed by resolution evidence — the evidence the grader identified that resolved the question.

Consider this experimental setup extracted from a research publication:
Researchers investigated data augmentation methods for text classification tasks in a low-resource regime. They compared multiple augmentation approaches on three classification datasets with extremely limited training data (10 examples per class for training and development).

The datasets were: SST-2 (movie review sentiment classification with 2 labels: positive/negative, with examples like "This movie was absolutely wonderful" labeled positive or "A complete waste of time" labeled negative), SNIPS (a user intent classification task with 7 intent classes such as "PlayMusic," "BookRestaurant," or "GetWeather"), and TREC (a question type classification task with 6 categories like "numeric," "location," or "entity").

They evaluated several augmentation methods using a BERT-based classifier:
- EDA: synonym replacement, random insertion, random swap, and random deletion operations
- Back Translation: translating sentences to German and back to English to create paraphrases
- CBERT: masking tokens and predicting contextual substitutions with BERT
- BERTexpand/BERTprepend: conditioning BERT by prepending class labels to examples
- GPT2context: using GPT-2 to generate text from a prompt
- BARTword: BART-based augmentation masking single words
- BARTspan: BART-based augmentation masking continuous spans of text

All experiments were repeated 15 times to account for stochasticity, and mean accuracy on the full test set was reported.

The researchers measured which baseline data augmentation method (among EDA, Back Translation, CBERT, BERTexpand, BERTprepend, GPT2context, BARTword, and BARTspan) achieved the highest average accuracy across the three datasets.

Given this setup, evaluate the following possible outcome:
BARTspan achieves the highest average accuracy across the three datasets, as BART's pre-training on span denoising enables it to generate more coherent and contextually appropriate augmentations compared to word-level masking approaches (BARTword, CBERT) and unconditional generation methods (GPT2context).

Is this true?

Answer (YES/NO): YES